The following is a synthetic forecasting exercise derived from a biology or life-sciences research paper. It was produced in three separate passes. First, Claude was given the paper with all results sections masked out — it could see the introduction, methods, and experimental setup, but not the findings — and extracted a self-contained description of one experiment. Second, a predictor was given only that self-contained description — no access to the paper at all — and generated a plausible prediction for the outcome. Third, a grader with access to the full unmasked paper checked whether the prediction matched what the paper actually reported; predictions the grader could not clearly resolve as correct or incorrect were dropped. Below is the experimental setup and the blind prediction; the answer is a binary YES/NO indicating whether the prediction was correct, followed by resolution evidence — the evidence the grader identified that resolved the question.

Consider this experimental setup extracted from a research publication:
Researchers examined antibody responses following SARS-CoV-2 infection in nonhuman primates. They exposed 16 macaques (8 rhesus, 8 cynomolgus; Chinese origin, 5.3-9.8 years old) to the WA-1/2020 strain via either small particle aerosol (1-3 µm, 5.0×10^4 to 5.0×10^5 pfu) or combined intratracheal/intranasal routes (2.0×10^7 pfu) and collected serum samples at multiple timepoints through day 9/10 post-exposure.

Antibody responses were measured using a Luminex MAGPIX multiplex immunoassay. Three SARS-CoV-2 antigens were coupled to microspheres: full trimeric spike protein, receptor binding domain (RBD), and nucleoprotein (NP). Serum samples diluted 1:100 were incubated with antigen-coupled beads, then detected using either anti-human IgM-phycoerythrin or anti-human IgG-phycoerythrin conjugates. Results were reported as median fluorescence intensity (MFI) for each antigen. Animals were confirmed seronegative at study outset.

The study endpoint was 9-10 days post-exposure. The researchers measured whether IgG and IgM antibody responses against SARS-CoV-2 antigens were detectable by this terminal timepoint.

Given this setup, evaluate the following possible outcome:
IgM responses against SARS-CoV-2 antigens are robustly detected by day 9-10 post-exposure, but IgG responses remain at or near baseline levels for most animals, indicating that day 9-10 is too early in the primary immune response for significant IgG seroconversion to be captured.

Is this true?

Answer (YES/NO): NO